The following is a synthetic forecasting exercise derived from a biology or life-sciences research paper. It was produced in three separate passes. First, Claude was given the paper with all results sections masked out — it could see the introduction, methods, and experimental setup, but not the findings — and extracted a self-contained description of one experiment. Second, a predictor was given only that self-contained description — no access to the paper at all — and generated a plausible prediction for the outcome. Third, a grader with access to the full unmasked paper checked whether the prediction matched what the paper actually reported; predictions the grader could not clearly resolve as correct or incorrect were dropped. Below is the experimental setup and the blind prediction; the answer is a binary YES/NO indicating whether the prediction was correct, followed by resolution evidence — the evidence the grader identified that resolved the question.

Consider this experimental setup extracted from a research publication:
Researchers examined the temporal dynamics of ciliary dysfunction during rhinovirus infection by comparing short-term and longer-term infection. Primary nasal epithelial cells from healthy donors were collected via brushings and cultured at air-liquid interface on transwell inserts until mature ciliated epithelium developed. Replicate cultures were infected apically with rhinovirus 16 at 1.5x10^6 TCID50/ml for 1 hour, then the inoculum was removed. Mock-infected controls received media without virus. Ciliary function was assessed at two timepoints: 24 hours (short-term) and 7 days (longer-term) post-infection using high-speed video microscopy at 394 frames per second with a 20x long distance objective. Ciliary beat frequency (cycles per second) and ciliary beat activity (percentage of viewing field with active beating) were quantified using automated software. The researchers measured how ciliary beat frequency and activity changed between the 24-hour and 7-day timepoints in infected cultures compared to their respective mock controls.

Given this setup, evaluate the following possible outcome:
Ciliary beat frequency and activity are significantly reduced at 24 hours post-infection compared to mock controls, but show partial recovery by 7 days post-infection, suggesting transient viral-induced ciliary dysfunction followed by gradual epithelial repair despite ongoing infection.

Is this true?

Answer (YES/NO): NO